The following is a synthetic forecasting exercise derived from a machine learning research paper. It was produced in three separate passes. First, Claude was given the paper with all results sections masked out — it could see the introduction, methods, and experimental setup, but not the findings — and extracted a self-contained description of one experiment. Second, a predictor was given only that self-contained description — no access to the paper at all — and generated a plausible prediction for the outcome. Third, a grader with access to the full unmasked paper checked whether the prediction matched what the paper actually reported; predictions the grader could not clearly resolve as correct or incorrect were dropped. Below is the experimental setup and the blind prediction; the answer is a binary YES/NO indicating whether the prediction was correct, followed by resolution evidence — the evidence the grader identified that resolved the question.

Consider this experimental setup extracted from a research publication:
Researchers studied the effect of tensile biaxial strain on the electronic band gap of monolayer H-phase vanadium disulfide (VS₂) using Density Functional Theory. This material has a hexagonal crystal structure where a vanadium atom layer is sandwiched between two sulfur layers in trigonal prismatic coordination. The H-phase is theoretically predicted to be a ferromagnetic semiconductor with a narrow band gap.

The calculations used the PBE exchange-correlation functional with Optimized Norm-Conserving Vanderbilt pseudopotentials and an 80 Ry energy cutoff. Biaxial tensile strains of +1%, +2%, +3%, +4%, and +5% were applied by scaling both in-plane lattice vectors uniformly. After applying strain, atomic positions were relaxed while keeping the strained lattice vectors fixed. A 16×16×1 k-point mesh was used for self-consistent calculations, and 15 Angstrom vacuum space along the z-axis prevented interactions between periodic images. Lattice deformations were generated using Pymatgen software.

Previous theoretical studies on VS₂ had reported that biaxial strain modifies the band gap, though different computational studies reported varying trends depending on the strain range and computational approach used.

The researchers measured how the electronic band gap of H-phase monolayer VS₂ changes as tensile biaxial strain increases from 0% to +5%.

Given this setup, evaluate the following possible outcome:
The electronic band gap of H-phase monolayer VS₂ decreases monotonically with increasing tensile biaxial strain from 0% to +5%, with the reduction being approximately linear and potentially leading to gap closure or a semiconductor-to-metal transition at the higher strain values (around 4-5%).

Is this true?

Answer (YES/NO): NO